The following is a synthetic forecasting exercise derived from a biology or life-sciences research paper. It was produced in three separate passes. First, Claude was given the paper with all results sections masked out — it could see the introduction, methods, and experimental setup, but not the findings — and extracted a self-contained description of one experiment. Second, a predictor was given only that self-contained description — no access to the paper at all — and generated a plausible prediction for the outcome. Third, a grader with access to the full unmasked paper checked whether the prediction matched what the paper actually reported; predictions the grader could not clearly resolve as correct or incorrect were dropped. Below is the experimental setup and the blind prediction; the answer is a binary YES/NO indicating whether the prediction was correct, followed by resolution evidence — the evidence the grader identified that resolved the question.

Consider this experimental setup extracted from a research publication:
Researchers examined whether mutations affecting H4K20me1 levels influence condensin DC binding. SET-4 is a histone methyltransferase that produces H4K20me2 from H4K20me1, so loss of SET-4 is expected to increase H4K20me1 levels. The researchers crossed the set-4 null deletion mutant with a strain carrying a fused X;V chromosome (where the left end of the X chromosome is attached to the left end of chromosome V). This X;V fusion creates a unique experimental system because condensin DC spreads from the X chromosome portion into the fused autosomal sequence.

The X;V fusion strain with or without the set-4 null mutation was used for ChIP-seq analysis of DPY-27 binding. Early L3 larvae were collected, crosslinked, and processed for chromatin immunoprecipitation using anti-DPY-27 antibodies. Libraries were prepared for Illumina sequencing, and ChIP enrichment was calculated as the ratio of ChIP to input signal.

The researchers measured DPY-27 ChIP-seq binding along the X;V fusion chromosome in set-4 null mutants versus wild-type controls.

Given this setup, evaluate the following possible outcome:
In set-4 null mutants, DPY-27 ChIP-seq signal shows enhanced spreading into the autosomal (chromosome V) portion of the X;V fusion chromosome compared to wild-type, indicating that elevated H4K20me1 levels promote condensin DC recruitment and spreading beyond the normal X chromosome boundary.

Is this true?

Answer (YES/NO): NO